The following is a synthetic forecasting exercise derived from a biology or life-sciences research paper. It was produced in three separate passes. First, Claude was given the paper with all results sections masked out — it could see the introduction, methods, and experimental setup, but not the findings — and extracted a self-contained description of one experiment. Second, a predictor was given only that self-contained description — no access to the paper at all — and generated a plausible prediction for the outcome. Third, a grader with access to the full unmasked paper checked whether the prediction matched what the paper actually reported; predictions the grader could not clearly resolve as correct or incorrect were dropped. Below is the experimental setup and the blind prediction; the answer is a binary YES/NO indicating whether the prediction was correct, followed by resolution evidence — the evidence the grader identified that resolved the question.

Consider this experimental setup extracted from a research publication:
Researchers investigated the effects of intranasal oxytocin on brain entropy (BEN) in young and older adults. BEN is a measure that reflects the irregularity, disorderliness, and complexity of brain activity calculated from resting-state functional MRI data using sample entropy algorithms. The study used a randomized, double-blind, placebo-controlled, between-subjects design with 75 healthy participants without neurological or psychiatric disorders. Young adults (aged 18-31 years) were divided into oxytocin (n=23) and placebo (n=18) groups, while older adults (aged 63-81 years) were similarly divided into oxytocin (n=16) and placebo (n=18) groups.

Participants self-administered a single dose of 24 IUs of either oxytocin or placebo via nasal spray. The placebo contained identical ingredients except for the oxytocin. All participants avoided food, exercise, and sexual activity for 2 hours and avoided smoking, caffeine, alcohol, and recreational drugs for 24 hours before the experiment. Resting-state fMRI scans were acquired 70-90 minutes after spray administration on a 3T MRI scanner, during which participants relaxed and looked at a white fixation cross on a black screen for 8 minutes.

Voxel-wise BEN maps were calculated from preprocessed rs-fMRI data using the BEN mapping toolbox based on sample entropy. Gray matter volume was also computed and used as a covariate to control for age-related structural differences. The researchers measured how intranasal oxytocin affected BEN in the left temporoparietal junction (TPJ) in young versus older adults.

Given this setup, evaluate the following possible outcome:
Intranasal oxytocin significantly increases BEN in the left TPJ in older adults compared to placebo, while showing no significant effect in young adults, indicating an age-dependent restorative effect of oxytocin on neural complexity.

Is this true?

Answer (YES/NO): NO